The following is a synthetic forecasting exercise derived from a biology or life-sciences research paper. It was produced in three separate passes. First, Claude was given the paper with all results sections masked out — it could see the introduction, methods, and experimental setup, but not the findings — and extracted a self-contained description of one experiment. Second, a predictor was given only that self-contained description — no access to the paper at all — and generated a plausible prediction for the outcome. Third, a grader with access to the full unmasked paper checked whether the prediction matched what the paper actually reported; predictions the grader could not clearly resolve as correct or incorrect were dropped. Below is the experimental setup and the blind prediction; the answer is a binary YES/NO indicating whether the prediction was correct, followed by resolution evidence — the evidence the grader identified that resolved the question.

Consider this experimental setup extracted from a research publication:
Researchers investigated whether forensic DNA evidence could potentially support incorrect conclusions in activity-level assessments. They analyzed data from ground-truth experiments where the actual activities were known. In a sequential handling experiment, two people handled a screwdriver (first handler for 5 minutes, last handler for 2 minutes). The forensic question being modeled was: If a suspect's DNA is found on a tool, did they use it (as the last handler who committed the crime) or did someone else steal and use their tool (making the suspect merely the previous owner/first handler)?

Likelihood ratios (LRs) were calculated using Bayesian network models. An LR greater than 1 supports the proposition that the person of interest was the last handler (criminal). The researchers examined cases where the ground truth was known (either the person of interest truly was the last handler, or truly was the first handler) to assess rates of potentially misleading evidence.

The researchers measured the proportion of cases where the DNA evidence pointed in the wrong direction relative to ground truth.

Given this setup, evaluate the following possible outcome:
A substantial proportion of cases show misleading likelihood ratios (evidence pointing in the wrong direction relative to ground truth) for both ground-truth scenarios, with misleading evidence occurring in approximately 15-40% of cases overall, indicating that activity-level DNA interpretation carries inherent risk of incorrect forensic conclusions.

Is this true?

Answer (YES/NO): NO